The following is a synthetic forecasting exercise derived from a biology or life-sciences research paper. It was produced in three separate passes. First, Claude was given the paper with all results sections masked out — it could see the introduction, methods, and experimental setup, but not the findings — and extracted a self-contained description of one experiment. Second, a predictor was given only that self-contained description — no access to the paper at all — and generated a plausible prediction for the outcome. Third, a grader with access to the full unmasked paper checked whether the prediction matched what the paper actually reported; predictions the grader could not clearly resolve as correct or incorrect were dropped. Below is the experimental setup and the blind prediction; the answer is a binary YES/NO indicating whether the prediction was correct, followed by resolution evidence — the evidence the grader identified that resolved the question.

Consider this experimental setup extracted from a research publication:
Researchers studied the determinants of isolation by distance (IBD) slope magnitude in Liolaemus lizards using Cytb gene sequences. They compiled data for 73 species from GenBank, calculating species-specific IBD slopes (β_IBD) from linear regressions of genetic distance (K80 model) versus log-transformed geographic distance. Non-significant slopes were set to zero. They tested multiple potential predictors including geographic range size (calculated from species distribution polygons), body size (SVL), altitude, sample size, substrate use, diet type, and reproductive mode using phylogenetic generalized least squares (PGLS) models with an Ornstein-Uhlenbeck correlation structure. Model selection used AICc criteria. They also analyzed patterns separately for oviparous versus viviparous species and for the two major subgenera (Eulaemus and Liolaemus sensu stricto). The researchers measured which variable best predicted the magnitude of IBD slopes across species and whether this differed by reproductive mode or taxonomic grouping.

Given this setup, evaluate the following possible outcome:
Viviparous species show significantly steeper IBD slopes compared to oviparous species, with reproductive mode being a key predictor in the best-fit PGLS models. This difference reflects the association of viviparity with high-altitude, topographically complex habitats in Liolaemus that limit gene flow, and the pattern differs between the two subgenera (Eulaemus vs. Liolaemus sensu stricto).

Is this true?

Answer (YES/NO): NO